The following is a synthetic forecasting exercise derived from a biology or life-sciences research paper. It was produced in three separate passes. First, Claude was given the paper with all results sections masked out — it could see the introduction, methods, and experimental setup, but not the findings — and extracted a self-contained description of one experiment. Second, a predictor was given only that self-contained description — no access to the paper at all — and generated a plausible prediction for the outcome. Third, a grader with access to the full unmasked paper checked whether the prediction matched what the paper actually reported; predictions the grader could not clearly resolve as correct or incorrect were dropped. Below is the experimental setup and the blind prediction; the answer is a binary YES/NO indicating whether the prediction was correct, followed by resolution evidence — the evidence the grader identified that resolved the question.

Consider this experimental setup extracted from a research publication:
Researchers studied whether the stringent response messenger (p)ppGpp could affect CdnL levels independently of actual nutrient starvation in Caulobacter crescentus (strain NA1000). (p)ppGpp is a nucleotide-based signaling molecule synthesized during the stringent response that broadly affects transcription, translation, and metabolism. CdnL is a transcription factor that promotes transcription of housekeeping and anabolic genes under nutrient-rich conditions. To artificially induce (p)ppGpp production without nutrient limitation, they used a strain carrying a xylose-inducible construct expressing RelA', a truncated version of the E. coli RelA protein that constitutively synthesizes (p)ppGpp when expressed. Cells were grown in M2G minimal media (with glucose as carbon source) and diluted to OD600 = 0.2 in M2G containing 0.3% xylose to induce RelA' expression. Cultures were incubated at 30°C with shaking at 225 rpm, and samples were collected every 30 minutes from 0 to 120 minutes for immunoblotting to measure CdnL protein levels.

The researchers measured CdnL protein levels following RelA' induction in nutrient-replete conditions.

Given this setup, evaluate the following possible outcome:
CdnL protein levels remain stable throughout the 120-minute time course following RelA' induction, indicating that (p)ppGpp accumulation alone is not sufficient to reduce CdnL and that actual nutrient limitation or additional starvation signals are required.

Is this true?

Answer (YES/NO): NO